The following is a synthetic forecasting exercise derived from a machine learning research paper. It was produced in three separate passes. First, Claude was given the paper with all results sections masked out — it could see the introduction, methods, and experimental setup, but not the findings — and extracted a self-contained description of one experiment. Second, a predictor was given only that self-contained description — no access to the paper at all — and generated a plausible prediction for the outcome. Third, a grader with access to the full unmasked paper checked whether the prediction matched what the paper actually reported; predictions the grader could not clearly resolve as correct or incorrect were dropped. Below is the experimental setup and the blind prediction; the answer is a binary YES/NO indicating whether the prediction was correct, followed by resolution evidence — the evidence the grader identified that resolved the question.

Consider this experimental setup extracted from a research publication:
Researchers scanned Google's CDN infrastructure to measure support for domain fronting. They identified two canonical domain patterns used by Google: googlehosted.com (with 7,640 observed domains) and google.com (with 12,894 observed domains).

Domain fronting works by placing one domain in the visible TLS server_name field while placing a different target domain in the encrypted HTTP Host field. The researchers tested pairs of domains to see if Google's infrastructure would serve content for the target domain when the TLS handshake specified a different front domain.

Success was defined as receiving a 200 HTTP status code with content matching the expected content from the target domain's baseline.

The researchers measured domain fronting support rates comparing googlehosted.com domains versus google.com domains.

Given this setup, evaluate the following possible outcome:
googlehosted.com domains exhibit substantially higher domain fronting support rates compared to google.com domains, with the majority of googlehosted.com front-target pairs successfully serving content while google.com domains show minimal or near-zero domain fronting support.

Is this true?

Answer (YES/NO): NO